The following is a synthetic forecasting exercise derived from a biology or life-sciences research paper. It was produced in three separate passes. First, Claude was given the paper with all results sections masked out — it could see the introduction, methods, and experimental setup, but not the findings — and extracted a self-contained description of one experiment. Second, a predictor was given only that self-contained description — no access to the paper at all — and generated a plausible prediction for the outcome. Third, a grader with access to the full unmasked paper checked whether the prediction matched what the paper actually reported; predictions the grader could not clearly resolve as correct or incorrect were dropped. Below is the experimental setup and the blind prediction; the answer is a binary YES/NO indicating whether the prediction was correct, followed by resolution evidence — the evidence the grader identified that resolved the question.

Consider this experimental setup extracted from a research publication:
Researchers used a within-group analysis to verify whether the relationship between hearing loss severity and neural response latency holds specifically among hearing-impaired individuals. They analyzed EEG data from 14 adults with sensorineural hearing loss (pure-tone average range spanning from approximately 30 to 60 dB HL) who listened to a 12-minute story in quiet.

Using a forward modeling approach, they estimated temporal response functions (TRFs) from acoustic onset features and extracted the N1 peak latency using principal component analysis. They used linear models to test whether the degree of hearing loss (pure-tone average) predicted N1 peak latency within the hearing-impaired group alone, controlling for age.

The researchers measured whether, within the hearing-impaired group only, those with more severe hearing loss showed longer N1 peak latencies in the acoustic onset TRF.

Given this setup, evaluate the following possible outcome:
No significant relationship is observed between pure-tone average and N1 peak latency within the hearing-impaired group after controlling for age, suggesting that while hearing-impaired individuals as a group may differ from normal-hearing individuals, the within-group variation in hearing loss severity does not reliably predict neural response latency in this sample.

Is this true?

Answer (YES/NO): NO